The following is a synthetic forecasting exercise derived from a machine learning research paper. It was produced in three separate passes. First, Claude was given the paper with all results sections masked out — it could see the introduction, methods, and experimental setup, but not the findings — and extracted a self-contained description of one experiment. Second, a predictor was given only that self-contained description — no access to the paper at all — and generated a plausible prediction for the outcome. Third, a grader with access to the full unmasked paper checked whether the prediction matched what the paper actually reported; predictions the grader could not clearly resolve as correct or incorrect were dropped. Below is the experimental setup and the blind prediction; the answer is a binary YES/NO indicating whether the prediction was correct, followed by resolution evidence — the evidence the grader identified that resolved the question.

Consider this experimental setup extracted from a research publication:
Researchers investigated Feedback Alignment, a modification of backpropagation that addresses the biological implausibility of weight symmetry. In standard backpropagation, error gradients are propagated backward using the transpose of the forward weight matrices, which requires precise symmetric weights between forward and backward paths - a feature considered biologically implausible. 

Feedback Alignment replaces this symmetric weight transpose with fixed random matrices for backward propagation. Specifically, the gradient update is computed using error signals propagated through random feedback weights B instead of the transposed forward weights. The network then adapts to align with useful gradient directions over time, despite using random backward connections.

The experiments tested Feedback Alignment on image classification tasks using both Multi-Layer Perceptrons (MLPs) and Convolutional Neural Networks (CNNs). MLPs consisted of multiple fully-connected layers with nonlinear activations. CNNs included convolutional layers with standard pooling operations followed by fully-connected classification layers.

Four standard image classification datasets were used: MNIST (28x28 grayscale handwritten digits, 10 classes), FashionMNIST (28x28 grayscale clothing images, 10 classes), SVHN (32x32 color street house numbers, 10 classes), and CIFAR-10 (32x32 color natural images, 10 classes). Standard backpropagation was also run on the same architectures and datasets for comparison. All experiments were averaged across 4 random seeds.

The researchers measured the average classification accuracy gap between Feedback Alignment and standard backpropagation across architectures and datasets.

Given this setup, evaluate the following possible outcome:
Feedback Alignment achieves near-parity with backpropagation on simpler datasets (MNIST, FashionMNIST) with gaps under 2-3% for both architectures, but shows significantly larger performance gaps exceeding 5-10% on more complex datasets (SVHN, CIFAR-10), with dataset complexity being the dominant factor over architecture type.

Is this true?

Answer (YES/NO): NO